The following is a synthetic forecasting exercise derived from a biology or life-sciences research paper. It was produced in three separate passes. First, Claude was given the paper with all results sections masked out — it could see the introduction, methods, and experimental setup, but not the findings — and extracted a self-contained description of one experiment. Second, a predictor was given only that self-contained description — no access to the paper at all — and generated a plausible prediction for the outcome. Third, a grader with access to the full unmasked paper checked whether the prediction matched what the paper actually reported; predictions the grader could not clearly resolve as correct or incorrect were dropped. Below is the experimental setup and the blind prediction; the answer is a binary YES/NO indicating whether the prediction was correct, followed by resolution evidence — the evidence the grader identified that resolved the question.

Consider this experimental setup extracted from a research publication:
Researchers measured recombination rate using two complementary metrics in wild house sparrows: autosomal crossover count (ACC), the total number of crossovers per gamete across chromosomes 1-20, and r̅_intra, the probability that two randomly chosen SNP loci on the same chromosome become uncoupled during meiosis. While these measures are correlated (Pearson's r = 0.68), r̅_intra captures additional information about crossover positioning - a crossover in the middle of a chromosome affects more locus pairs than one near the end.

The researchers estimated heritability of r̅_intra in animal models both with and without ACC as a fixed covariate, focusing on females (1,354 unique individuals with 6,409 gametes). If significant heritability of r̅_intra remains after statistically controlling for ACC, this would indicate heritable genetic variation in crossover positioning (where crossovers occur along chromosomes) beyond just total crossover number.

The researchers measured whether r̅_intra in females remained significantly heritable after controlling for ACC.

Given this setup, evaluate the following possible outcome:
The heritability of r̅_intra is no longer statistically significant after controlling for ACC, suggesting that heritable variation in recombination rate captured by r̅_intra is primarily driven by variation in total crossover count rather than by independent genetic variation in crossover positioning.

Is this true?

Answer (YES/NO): NO